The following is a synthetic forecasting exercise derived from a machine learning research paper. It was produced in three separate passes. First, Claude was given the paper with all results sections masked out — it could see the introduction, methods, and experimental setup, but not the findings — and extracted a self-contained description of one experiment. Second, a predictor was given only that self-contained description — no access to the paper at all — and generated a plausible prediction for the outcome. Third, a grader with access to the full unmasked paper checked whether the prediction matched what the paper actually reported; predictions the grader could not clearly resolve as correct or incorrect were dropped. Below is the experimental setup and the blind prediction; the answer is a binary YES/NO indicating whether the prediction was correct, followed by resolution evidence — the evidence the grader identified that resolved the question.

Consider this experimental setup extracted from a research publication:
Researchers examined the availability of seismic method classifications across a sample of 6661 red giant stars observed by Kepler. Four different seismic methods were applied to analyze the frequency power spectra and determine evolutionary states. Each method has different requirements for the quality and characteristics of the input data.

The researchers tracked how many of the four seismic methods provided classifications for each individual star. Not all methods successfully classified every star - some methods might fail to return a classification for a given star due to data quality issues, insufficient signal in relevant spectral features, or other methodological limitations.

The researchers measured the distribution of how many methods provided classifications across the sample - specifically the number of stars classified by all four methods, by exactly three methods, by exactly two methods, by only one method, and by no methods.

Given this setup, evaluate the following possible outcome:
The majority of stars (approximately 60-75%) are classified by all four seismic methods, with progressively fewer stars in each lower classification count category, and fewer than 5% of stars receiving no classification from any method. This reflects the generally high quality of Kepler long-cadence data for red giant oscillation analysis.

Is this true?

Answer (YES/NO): NO